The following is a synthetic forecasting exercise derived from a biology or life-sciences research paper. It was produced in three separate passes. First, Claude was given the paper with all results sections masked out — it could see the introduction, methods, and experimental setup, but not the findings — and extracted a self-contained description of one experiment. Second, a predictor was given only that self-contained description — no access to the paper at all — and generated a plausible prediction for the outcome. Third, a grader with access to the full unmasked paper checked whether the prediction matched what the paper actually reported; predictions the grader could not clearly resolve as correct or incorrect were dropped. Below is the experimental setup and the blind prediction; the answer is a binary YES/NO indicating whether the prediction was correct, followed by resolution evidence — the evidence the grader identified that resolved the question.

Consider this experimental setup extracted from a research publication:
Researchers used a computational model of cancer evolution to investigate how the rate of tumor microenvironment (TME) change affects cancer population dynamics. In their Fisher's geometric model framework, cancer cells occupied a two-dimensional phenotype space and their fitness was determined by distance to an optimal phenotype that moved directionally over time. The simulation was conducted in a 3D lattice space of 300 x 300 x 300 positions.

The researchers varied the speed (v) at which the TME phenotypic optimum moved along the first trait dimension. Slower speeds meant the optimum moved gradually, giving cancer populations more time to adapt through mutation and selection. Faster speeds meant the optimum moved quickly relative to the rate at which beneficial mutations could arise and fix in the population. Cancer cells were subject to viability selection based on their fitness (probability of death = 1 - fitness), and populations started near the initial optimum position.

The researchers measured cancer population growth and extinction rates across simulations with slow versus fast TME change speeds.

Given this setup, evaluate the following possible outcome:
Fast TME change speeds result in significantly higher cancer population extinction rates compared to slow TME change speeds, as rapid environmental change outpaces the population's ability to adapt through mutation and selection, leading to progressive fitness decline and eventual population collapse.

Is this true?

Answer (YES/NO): YES